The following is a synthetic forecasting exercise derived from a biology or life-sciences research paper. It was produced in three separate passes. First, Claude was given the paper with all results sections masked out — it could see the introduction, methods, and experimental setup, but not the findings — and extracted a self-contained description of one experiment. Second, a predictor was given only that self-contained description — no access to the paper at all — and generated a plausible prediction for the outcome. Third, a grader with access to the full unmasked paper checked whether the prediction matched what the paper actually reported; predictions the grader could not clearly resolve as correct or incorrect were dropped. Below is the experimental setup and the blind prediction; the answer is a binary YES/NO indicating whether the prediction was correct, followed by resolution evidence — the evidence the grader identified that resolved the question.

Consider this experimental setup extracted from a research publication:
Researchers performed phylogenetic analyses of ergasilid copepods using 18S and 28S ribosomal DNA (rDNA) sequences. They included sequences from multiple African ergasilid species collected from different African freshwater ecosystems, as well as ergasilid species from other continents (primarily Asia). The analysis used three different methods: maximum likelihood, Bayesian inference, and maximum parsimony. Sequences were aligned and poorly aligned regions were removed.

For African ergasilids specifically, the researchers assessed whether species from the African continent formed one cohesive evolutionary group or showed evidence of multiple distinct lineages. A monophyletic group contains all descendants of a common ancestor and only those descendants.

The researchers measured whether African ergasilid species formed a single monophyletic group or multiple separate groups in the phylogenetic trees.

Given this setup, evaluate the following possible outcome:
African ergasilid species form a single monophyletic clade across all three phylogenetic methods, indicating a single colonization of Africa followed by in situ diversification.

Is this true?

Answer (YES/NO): NO